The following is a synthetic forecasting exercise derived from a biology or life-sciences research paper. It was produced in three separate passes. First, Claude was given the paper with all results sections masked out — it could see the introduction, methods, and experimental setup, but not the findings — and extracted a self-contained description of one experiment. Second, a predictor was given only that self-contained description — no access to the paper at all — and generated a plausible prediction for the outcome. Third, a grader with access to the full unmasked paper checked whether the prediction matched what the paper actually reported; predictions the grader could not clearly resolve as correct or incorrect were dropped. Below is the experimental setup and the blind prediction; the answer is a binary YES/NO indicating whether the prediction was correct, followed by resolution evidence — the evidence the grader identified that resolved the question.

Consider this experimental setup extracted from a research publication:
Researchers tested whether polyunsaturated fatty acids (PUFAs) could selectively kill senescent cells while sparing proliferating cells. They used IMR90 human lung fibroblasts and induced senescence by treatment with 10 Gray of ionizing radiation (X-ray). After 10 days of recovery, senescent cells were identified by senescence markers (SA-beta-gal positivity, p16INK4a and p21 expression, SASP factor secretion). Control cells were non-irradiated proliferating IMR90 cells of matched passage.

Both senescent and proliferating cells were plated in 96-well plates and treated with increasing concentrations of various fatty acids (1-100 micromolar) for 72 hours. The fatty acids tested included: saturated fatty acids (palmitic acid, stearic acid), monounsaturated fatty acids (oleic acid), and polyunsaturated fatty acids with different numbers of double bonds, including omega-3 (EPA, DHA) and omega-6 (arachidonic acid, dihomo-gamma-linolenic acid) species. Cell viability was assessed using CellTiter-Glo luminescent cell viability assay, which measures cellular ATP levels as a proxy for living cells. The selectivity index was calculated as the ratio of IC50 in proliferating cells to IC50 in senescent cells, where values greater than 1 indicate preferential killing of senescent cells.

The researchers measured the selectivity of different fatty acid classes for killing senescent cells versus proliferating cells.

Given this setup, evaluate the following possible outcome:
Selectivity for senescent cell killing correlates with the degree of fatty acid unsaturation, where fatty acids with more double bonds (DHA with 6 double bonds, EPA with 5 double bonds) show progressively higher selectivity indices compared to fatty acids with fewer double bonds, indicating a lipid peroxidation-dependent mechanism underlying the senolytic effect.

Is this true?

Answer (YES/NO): NO